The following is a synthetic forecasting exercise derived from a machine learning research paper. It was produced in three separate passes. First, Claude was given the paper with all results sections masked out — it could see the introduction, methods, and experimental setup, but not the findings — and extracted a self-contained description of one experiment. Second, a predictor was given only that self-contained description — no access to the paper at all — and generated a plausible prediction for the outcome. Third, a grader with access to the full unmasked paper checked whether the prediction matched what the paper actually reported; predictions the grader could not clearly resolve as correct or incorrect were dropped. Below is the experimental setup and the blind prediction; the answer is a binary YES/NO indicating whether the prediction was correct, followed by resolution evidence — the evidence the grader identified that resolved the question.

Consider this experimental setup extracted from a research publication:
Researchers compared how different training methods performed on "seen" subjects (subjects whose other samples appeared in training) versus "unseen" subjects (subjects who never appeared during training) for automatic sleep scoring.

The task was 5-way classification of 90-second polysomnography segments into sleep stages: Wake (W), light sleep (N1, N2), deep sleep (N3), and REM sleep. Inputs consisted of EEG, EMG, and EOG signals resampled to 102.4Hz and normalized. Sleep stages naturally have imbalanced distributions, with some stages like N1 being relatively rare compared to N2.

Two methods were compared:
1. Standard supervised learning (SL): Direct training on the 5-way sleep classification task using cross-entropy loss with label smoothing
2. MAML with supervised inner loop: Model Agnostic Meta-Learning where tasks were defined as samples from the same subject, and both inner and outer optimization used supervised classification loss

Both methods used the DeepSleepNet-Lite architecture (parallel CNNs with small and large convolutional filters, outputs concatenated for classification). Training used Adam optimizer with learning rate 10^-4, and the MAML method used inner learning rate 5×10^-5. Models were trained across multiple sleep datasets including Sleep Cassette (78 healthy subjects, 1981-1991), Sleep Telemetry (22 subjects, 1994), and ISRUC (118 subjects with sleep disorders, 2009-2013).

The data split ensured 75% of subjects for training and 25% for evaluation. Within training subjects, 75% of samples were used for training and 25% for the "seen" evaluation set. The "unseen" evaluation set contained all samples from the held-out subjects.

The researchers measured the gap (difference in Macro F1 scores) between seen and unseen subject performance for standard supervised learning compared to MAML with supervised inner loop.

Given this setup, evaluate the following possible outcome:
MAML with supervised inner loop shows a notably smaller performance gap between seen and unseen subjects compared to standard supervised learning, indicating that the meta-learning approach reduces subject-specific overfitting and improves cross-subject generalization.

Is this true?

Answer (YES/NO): NO